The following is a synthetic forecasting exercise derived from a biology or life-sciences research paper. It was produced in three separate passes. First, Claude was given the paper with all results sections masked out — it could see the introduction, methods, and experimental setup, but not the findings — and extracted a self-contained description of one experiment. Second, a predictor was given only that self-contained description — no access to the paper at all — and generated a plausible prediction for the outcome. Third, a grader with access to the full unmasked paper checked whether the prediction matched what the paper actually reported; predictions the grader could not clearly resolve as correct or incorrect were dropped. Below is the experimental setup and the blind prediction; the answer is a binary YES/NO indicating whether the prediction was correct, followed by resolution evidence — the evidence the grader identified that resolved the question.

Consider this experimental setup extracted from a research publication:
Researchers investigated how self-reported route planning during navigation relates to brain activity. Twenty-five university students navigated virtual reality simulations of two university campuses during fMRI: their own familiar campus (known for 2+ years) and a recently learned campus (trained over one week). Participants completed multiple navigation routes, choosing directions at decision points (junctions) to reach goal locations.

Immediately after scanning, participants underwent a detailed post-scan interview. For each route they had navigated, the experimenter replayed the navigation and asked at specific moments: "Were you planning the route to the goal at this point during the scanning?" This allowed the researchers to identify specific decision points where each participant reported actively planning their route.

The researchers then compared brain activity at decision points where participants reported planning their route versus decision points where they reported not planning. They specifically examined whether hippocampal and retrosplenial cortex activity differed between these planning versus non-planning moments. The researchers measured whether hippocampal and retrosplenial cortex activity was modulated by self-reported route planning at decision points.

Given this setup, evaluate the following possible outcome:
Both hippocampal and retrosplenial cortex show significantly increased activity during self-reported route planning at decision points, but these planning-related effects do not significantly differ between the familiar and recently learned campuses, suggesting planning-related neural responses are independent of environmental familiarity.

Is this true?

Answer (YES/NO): NO